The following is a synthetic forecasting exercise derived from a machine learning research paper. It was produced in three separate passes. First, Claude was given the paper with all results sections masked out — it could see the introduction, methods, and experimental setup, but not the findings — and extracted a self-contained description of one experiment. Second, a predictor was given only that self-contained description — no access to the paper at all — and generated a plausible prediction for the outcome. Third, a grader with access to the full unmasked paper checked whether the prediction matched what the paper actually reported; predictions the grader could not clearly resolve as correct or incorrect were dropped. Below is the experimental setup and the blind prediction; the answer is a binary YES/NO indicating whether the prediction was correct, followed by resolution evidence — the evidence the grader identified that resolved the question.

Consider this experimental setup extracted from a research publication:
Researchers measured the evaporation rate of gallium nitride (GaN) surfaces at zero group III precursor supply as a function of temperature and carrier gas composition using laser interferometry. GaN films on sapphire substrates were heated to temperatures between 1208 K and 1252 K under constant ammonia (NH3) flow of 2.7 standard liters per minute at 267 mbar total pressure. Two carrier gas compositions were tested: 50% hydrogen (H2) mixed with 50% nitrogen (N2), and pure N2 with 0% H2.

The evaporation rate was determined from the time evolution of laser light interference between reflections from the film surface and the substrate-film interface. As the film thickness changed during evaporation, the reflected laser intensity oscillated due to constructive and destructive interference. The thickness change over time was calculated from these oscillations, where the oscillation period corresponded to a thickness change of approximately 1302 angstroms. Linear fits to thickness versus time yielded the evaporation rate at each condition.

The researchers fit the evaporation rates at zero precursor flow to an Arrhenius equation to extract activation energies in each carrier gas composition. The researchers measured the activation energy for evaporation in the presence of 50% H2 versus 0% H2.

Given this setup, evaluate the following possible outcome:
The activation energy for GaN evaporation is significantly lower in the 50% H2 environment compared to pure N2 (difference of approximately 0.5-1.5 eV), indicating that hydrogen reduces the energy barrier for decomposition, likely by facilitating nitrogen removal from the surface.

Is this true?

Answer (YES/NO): NO